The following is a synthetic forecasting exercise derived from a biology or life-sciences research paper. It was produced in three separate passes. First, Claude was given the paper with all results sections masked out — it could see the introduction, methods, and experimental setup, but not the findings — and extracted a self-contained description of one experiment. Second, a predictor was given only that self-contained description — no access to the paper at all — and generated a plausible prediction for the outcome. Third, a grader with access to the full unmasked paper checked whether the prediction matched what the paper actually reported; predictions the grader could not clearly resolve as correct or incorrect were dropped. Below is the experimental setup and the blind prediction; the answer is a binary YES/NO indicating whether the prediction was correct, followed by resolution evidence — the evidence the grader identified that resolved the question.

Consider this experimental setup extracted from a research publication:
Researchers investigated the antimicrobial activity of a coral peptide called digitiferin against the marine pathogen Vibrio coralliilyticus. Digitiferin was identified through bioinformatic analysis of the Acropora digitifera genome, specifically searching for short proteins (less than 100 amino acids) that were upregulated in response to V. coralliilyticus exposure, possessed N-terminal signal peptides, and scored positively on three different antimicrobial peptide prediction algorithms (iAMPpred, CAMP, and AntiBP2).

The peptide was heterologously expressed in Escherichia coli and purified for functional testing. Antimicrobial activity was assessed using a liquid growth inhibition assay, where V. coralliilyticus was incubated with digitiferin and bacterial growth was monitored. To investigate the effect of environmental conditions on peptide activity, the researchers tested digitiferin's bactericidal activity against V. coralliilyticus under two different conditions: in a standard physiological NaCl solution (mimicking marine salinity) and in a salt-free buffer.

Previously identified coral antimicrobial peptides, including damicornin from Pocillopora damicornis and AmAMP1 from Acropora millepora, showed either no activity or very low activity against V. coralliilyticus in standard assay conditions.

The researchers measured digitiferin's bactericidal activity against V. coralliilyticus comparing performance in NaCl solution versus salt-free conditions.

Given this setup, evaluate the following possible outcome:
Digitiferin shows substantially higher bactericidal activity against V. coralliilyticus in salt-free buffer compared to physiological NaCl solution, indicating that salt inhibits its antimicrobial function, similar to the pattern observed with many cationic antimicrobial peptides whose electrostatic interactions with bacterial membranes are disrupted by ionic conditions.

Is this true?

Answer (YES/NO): YES